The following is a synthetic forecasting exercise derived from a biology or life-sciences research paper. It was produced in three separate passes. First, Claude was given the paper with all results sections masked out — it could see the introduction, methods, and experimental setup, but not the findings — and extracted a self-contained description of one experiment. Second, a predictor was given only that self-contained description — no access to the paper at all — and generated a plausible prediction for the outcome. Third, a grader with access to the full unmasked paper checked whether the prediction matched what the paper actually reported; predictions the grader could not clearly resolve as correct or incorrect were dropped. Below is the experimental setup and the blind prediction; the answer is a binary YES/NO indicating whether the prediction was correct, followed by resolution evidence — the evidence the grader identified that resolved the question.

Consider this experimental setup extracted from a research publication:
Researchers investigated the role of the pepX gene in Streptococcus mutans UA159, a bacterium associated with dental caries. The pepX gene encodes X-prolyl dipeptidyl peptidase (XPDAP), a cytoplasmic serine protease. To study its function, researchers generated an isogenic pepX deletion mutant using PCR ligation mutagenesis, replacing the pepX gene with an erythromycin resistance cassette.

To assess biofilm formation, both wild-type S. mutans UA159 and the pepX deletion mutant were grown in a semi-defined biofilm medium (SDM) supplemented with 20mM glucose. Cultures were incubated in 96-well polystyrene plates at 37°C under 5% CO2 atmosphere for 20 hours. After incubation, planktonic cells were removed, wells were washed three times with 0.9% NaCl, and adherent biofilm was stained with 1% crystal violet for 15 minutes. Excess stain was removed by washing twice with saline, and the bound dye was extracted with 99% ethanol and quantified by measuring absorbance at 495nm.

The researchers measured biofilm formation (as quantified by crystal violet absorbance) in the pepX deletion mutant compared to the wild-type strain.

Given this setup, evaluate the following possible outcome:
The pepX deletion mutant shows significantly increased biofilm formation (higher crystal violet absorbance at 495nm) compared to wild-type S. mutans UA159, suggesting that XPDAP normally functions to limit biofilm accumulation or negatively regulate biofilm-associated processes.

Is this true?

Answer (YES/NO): NO